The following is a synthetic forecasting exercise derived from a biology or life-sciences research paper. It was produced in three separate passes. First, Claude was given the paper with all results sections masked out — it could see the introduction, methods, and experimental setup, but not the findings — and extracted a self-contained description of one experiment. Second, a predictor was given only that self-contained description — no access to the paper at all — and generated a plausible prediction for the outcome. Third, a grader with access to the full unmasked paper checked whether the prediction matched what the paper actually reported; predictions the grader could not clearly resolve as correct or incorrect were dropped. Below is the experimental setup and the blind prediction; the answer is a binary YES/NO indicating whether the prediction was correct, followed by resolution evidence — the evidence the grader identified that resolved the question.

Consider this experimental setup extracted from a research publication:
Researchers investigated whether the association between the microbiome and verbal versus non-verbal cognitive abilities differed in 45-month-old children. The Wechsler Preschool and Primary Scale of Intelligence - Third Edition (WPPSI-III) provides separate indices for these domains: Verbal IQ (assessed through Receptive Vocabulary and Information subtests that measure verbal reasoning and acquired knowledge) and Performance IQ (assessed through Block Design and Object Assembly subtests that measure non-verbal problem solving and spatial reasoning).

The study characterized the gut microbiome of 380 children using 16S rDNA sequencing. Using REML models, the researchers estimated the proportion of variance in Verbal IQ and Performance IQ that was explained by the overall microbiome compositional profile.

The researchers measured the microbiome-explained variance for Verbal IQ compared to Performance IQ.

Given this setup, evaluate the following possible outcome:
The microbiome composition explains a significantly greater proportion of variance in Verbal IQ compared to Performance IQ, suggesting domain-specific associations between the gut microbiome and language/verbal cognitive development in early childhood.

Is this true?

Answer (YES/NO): YES